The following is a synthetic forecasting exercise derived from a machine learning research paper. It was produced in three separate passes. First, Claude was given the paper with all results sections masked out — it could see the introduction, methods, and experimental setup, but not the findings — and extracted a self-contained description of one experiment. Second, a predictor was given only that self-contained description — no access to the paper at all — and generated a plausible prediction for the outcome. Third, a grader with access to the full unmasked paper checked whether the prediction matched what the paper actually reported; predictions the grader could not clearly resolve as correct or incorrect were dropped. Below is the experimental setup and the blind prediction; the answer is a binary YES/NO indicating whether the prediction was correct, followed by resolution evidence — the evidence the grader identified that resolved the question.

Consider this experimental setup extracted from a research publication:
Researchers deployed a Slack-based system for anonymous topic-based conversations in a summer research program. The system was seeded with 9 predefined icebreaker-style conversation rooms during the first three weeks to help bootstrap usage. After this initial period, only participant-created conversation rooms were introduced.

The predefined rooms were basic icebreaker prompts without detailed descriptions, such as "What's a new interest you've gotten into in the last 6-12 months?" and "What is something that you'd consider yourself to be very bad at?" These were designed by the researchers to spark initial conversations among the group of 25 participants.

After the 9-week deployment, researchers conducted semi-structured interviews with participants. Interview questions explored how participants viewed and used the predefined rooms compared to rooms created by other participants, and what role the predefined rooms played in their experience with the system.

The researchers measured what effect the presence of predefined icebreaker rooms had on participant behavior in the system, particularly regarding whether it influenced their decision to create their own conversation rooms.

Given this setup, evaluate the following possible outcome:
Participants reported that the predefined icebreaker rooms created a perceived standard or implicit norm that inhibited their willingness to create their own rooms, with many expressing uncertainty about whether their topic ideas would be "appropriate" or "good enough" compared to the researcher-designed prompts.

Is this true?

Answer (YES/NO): NO